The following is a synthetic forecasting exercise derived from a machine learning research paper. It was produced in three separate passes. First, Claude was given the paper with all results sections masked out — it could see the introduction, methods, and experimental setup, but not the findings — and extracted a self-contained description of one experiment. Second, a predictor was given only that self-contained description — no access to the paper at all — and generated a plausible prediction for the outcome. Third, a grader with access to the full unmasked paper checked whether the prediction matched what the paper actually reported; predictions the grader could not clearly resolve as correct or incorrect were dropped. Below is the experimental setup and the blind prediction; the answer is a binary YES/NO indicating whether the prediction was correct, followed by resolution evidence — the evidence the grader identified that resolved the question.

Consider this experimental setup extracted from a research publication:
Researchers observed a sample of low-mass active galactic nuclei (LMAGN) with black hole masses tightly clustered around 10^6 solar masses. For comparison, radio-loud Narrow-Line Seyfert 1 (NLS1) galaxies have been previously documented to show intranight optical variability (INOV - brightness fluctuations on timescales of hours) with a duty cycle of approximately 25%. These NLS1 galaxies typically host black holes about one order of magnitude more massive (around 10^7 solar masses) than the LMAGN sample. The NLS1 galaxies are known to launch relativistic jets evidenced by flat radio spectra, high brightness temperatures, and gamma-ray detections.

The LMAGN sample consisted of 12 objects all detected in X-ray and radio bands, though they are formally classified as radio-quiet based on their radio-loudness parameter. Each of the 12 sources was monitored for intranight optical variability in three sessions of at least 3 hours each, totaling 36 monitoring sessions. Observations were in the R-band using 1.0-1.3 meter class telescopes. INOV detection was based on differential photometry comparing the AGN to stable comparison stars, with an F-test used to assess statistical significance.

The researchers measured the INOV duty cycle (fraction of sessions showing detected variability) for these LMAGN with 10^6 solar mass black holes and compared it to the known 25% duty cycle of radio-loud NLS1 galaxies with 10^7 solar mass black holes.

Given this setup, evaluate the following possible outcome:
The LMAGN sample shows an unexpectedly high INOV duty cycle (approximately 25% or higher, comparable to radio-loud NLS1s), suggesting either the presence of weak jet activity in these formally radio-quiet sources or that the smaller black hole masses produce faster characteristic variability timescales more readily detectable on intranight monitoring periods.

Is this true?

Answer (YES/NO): YES